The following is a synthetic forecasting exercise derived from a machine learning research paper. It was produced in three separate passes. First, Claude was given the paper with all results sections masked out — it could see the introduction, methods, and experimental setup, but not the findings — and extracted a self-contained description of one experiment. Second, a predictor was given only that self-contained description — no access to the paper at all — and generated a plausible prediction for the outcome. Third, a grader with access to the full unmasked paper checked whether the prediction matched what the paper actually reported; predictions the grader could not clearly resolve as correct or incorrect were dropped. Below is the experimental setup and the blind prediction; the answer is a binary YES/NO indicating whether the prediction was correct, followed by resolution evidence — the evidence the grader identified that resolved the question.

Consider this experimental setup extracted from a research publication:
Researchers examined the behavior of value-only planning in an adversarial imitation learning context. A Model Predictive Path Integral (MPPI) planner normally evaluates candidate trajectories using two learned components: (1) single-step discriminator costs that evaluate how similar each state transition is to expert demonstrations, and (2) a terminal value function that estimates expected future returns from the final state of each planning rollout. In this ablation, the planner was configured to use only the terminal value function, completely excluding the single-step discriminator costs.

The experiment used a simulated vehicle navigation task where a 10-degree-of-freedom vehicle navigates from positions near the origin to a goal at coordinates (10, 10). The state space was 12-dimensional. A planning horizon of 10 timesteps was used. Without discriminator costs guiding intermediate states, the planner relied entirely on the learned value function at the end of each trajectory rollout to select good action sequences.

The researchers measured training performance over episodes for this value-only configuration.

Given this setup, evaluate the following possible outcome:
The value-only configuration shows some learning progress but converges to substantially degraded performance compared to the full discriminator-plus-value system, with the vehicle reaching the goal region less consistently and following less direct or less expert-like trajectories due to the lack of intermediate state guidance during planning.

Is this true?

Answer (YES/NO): NO